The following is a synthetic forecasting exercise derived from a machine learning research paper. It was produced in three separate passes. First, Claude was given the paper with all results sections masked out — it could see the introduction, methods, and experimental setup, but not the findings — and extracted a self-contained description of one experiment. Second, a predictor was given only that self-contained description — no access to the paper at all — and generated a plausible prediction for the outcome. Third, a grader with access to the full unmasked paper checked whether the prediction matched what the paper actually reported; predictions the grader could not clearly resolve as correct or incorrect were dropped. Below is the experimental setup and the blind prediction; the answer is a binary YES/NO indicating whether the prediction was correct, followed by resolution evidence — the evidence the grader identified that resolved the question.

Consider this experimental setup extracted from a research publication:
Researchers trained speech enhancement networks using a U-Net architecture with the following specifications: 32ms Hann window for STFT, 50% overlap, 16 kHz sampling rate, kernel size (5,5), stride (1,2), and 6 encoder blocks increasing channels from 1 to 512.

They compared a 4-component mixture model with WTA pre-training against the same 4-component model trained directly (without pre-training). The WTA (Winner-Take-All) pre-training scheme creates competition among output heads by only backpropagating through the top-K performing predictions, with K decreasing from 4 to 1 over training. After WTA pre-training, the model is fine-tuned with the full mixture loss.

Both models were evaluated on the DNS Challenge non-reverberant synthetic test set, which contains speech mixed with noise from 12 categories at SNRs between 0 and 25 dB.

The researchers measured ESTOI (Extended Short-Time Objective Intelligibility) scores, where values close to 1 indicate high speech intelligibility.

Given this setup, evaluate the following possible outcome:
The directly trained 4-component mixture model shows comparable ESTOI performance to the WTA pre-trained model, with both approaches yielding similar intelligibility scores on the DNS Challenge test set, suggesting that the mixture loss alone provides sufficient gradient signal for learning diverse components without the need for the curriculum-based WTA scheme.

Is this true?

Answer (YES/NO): NO